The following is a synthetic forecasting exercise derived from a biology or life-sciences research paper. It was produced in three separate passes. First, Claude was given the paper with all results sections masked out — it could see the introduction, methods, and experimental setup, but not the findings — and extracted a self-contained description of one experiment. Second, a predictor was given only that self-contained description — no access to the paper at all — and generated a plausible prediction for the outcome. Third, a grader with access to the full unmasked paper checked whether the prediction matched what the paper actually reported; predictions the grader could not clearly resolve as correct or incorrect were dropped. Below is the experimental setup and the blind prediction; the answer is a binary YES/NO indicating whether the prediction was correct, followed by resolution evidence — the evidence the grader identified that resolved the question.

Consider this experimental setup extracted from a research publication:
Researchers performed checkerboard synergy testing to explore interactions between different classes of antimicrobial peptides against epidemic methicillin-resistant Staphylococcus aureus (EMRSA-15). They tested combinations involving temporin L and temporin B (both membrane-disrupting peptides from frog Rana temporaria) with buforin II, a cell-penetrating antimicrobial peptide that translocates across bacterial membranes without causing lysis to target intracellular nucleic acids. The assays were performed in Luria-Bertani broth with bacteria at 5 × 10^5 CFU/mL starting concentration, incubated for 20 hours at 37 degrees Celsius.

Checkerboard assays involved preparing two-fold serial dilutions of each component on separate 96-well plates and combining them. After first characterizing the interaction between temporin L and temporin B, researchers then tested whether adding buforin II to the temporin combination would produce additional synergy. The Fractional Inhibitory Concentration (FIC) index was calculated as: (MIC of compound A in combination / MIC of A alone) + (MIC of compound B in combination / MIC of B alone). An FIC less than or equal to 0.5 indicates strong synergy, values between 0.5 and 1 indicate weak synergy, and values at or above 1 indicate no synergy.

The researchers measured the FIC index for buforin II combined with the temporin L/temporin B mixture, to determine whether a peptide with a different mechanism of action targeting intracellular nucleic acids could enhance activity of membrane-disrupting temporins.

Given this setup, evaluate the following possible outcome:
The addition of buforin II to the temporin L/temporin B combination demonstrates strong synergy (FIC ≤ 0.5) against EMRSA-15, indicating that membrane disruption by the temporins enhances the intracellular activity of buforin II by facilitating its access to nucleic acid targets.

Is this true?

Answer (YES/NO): YES